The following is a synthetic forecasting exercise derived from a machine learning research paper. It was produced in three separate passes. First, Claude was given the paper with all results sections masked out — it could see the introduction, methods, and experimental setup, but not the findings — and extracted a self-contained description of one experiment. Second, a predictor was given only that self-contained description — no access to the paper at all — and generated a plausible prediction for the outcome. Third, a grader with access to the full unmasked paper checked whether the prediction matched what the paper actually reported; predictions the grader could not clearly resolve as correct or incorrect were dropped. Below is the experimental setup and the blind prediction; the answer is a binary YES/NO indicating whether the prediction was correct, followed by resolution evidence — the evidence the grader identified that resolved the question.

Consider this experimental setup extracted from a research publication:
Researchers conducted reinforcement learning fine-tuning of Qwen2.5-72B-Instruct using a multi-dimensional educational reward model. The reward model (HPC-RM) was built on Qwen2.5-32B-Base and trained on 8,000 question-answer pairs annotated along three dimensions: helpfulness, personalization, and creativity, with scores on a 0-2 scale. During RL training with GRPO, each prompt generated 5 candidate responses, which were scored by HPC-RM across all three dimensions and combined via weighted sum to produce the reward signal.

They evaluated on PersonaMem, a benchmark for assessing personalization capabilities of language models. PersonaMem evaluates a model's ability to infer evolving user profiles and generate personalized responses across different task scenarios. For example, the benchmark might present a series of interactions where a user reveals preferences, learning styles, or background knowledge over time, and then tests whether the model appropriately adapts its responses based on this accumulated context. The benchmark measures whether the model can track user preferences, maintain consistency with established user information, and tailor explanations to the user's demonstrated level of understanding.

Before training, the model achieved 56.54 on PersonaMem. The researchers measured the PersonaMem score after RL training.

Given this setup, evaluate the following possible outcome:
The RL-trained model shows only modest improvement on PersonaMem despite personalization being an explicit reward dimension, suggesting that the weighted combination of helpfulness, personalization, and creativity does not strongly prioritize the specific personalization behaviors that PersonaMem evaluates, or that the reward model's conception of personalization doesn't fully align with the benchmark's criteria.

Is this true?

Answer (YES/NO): YES